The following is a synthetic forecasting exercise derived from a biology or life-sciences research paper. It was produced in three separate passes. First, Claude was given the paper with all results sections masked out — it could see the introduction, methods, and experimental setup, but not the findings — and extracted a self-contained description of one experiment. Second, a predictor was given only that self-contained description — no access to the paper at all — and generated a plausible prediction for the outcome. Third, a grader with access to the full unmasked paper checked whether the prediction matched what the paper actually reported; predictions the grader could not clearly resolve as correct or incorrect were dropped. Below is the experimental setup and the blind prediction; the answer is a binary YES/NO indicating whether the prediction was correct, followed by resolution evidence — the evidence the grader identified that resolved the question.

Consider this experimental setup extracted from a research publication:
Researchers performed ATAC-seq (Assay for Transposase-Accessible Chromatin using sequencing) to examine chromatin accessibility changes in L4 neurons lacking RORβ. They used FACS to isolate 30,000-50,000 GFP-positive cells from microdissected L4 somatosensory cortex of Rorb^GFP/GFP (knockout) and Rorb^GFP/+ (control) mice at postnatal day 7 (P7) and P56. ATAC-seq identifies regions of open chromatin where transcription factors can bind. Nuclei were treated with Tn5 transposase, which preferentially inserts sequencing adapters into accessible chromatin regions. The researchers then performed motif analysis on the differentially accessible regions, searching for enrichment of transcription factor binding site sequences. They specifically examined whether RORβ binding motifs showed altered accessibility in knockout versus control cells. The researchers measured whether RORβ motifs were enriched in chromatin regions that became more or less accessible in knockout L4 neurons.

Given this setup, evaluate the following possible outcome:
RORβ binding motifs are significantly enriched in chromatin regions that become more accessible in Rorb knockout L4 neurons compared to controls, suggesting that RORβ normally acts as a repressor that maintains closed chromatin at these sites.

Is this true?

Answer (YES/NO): NO